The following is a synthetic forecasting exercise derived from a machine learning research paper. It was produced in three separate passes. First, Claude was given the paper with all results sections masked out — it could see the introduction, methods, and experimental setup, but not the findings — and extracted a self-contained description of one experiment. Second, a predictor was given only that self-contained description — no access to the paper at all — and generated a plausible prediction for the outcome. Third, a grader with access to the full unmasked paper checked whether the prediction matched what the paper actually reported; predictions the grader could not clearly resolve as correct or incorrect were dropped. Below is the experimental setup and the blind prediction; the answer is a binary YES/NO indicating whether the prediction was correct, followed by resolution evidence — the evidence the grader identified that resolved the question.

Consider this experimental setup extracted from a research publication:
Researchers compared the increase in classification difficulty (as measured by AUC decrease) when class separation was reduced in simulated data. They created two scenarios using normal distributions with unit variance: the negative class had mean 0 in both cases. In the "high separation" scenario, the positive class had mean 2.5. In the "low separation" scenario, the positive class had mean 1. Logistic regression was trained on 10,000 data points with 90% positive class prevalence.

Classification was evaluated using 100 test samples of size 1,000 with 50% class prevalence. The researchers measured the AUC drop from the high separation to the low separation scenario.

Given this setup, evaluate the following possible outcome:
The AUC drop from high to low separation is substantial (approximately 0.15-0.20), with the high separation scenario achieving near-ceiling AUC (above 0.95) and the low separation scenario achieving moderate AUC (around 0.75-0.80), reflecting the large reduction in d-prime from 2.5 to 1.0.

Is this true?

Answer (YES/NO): YES